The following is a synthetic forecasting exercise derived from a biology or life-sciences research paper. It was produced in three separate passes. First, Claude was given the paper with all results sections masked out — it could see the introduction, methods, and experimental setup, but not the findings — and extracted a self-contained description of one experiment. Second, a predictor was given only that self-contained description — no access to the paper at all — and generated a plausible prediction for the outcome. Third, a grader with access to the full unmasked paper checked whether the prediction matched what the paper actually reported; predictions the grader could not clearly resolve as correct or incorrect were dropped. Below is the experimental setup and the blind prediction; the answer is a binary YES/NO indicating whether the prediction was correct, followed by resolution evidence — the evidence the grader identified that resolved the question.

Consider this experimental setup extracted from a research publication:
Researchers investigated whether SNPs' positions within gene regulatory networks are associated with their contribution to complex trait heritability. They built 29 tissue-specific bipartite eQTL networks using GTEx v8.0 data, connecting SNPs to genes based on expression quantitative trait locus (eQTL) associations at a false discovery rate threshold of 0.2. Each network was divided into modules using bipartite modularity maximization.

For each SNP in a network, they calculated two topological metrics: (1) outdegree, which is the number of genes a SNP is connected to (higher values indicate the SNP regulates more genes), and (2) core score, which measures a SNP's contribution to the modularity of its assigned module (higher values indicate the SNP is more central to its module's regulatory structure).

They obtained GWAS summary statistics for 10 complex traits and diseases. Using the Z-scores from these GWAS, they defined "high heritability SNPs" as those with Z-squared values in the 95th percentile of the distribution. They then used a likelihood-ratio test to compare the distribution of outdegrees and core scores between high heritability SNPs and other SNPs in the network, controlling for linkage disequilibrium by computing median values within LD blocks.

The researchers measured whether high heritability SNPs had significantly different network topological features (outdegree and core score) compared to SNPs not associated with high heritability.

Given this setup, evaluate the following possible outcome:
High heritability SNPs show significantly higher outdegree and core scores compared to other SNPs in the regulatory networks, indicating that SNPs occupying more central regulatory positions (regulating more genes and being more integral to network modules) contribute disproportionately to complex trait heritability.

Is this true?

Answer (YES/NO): YES